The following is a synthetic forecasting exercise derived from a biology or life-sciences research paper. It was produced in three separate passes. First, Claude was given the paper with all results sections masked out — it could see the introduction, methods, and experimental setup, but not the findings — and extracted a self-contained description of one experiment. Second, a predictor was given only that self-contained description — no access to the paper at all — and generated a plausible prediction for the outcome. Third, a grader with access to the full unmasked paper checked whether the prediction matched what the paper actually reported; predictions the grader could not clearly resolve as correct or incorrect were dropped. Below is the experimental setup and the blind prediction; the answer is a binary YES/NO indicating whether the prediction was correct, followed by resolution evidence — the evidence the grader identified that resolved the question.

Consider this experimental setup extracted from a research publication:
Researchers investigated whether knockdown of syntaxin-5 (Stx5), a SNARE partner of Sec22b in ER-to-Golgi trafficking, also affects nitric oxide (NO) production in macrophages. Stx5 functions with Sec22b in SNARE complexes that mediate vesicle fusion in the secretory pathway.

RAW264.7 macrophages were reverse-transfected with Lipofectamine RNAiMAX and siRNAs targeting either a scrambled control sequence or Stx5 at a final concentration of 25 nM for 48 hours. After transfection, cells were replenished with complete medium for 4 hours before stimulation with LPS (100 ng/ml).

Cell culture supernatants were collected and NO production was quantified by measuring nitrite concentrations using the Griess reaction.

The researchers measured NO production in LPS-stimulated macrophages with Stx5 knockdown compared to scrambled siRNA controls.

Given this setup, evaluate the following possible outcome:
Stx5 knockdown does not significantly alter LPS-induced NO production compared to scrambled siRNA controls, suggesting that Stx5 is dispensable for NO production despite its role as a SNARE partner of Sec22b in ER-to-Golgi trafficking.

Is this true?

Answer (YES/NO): NO